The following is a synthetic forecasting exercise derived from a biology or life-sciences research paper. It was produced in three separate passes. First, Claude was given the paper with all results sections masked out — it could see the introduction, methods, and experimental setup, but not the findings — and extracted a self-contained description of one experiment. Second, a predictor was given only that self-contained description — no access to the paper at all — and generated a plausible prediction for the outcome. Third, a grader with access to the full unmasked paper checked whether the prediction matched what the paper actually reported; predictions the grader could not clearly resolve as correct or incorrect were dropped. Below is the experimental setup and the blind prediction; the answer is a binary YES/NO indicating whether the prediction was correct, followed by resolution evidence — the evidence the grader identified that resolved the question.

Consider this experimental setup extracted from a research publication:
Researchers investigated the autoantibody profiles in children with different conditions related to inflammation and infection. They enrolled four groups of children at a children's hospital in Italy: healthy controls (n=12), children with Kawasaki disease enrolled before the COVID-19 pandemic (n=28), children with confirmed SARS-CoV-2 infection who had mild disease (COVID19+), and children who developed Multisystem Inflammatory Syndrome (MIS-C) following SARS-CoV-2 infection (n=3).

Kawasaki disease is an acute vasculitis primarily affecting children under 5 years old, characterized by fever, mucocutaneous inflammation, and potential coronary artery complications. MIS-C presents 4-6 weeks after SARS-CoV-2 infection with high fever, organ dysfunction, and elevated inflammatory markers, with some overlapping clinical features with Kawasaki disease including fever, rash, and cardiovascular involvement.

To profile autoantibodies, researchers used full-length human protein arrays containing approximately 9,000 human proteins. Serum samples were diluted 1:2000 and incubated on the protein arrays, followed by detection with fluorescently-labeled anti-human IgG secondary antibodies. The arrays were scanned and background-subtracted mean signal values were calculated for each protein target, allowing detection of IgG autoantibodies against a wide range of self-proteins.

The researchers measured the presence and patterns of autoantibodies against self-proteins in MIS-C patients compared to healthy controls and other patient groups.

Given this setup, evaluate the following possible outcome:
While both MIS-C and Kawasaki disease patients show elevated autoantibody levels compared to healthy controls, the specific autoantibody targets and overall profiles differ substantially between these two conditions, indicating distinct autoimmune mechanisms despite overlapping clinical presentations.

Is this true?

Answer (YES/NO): NO